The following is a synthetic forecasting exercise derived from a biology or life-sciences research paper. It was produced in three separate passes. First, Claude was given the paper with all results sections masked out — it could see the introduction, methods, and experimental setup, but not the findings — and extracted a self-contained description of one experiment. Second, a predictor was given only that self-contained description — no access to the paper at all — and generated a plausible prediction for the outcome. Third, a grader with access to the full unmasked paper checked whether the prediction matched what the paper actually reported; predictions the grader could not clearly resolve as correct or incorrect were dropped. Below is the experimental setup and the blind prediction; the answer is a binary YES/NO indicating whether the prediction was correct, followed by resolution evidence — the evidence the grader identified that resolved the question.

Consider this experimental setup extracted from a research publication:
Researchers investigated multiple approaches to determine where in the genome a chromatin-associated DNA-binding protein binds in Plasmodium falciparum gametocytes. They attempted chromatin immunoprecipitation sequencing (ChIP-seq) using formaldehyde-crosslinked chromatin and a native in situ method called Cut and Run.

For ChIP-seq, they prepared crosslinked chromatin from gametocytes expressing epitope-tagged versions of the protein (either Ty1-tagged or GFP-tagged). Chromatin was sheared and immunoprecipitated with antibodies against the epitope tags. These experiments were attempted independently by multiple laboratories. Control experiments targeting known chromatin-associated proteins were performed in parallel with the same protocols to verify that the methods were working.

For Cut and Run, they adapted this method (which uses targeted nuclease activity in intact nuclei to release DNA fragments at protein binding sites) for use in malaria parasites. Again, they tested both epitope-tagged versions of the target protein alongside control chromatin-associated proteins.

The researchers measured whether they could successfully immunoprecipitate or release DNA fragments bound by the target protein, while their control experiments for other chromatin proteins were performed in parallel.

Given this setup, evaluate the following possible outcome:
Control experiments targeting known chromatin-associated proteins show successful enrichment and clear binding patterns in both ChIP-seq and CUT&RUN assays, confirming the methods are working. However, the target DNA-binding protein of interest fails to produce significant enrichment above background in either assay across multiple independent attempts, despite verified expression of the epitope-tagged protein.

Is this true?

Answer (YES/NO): YES